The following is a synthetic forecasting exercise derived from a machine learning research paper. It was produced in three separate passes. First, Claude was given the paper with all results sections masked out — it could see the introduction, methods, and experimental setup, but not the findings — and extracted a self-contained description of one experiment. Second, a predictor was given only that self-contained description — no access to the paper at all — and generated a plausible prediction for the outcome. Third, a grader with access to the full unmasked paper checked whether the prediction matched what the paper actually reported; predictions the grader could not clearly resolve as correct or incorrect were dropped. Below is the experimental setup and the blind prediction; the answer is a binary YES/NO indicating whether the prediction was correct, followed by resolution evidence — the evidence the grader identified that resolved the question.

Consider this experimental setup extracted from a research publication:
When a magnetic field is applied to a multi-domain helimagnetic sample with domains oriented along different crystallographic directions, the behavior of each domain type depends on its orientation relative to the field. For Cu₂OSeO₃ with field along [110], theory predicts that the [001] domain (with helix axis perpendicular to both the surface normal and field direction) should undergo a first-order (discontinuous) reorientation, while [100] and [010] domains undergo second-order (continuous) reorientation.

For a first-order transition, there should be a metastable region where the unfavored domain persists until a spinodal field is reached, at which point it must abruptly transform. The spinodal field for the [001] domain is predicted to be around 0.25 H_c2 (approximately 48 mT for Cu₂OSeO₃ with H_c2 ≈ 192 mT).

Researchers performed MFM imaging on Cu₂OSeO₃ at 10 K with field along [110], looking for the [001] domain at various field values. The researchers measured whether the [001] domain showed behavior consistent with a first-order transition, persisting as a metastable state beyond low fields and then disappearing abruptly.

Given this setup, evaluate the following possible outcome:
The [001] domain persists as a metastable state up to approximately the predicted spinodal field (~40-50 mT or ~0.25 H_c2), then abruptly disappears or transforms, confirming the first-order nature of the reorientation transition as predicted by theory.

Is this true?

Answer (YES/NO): NO